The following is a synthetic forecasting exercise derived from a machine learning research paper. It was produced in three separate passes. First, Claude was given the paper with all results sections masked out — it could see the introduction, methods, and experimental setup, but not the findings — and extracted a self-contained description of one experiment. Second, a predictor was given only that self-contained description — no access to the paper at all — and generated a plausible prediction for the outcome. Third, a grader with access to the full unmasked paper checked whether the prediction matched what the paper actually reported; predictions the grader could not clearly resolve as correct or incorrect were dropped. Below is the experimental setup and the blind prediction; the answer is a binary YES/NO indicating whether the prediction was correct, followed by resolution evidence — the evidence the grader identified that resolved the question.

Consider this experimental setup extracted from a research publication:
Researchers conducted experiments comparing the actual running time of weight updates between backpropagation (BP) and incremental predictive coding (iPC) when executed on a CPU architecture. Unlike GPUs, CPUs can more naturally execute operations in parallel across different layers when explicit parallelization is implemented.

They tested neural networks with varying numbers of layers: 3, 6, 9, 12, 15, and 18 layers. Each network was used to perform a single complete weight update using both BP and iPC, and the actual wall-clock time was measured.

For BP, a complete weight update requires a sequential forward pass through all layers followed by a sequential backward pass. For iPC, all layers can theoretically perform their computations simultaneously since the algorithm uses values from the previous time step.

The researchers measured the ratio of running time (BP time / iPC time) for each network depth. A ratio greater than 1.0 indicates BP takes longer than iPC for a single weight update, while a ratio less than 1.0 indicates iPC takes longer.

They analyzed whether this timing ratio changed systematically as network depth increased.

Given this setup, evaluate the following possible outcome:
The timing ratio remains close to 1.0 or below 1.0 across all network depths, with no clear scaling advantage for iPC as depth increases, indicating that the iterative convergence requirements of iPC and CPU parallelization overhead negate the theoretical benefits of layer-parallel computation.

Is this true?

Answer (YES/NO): NO